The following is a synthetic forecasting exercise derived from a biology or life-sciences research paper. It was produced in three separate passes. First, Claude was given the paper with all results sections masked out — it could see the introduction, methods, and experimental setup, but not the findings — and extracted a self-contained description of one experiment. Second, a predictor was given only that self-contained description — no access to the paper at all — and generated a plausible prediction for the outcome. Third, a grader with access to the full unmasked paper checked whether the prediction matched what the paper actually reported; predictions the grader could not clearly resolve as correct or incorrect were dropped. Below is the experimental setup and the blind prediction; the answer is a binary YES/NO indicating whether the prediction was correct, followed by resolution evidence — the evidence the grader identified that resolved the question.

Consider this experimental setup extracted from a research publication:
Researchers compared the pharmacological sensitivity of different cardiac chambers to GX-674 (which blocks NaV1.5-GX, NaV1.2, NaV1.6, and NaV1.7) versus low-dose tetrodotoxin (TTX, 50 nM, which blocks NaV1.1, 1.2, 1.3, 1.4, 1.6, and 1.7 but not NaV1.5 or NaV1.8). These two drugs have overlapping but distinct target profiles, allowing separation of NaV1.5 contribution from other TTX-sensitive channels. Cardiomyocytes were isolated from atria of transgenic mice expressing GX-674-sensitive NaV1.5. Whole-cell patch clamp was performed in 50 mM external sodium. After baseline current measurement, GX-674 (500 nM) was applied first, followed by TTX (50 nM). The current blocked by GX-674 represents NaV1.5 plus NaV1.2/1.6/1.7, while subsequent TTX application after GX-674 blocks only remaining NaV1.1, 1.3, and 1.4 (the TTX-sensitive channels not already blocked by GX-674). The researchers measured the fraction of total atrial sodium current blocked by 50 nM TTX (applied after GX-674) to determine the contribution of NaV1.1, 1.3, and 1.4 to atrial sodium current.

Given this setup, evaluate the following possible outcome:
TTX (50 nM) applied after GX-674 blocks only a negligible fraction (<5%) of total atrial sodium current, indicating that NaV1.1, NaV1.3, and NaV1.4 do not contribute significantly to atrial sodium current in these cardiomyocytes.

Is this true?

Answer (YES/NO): NO